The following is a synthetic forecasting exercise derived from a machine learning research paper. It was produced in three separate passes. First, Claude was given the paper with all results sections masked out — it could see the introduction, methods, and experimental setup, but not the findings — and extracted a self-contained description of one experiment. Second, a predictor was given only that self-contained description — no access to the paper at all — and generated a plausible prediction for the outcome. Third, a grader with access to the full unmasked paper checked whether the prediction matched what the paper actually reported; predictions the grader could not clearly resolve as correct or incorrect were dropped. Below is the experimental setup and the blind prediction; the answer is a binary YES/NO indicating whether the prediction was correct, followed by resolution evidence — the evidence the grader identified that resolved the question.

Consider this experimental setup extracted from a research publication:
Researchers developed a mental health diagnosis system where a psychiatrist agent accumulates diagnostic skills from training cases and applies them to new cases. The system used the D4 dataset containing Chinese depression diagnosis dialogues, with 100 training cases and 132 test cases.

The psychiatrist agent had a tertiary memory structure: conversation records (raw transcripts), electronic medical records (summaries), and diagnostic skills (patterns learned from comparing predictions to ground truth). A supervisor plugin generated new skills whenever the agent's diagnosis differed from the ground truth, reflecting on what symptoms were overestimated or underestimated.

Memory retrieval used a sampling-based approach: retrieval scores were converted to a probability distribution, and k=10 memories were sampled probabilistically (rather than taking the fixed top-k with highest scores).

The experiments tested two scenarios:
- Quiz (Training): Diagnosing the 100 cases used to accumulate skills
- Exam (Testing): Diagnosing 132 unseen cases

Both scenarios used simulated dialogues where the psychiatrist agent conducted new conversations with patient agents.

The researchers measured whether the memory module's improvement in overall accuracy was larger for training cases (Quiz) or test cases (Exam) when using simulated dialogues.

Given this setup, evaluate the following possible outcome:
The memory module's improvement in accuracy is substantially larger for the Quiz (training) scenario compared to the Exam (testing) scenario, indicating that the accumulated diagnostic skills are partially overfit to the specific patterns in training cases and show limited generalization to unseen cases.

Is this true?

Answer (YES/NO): NO